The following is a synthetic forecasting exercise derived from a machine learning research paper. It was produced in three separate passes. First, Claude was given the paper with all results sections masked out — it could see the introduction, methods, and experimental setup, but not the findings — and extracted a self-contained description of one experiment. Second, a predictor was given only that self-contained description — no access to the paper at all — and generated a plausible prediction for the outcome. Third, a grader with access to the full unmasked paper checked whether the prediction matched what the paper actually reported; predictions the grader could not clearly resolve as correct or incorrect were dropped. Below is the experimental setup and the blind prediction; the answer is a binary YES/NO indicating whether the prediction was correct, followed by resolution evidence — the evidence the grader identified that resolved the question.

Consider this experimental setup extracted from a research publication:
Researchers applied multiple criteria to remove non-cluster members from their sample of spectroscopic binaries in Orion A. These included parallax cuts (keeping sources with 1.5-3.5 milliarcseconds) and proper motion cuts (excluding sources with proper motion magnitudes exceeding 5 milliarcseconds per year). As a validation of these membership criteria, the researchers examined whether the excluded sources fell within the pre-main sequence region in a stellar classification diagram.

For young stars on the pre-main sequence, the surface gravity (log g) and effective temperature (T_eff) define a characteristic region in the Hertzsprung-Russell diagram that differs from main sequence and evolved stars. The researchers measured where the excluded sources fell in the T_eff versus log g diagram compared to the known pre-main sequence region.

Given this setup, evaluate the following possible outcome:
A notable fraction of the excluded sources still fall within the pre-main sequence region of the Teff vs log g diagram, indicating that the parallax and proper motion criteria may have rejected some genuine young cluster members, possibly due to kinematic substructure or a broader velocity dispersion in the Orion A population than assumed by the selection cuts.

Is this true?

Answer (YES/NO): NO